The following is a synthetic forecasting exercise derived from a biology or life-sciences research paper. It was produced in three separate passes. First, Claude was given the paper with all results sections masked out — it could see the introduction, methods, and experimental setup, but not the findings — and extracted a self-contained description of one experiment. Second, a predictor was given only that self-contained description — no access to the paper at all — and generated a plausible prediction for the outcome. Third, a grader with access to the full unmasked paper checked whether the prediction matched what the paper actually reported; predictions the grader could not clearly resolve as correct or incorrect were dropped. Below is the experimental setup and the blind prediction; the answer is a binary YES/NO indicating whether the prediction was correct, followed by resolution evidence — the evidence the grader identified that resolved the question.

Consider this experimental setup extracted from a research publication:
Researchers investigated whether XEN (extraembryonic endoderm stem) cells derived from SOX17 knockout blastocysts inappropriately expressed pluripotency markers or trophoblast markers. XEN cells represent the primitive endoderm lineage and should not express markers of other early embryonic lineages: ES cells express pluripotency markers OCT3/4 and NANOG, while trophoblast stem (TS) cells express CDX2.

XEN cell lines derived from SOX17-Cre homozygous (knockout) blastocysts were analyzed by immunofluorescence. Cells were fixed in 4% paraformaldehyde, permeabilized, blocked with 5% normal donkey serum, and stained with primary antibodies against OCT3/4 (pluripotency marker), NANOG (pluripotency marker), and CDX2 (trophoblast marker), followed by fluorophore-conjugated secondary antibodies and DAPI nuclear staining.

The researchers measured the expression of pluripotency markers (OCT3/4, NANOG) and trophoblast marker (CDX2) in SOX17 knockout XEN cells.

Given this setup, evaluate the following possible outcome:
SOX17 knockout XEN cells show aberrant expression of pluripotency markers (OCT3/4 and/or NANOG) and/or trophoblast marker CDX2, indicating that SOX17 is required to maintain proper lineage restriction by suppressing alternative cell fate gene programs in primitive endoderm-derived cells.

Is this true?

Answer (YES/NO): NO